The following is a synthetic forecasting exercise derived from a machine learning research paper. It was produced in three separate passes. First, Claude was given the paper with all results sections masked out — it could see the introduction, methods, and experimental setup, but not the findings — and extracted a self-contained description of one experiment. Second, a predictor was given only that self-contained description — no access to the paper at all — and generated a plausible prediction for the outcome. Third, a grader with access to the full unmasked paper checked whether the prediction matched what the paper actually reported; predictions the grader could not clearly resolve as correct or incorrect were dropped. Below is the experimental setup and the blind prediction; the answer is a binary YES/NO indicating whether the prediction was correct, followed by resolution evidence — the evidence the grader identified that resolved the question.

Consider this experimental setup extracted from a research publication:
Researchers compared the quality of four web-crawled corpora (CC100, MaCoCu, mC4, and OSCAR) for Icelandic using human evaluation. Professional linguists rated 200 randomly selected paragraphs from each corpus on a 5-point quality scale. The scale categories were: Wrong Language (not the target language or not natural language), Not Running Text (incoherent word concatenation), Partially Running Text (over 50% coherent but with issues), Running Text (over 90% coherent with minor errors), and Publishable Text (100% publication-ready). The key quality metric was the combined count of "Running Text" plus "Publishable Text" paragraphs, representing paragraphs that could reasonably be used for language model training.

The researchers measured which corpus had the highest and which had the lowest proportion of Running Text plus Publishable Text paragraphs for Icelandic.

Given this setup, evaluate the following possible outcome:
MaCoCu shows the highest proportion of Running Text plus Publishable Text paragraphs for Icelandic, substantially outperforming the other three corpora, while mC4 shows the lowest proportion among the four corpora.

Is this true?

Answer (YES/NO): NO